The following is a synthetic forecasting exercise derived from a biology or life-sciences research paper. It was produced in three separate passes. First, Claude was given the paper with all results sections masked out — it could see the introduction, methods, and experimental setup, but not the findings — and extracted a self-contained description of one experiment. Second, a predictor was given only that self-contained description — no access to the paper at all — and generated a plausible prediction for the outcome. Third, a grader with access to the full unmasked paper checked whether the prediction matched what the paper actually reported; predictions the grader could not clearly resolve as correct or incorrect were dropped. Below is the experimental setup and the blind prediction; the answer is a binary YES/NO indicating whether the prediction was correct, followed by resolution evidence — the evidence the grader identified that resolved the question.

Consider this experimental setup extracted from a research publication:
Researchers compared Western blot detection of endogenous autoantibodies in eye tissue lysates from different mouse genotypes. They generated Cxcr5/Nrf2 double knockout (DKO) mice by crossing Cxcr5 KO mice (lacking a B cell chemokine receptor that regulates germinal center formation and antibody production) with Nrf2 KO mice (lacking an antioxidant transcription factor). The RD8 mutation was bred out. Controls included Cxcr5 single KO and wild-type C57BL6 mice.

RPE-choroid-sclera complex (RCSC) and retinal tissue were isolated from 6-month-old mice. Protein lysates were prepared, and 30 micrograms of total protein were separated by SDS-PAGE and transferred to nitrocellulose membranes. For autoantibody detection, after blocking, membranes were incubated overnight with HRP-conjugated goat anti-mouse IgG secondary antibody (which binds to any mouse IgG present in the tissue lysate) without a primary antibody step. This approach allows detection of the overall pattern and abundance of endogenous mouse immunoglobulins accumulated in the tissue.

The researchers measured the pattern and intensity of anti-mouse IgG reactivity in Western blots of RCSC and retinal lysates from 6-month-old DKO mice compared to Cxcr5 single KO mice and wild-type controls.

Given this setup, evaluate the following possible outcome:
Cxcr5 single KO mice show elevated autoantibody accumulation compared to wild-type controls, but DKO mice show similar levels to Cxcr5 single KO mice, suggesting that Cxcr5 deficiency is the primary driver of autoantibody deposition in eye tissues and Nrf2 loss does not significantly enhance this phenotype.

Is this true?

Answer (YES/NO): NO